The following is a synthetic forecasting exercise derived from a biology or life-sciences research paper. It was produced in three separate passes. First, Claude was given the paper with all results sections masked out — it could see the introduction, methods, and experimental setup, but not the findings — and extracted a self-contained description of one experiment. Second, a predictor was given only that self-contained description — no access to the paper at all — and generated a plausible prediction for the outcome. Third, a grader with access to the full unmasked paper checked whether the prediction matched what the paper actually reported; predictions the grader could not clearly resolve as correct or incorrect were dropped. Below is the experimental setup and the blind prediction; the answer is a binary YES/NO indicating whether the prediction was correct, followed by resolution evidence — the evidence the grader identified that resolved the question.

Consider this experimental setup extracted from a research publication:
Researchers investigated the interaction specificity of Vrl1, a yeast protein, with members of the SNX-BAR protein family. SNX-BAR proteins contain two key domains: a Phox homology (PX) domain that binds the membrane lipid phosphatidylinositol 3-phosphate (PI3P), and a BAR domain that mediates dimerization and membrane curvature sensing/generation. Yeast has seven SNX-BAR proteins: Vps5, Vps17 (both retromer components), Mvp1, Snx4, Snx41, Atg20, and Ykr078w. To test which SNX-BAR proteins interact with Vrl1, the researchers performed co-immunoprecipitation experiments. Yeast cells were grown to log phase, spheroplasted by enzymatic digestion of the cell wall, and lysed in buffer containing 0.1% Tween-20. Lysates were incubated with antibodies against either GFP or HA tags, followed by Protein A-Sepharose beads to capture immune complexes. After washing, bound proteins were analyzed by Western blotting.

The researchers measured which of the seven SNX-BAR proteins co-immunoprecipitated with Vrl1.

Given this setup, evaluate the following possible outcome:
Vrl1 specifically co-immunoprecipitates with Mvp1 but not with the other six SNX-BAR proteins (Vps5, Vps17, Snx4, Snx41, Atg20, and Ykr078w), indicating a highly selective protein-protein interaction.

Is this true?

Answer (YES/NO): NO